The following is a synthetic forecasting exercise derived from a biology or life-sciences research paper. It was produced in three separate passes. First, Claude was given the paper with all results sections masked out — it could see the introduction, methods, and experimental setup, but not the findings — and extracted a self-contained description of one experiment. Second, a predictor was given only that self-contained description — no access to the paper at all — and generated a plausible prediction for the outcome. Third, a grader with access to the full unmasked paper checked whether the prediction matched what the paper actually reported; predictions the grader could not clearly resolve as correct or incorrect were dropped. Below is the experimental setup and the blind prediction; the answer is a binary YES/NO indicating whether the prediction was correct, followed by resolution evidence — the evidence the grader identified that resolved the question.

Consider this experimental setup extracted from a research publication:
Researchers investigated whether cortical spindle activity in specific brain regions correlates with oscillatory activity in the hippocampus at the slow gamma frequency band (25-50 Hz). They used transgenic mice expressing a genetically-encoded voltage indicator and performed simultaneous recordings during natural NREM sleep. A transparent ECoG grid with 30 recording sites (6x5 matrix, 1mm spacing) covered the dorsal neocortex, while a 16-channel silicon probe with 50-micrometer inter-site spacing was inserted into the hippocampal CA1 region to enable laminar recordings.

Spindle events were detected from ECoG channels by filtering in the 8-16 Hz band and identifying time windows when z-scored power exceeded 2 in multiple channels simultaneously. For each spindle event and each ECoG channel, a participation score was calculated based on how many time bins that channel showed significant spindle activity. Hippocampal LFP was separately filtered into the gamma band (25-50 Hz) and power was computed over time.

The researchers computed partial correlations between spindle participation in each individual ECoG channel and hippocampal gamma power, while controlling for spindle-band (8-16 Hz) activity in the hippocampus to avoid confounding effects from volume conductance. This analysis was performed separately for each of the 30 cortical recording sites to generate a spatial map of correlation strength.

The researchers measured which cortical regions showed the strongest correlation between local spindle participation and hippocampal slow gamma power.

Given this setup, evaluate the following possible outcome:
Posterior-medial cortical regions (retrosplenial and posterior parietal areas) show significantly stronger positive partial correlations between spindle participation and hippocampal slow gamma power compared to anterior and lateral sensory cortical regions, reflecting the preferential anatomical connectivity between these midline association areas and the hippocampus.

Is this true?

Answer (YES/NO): YES